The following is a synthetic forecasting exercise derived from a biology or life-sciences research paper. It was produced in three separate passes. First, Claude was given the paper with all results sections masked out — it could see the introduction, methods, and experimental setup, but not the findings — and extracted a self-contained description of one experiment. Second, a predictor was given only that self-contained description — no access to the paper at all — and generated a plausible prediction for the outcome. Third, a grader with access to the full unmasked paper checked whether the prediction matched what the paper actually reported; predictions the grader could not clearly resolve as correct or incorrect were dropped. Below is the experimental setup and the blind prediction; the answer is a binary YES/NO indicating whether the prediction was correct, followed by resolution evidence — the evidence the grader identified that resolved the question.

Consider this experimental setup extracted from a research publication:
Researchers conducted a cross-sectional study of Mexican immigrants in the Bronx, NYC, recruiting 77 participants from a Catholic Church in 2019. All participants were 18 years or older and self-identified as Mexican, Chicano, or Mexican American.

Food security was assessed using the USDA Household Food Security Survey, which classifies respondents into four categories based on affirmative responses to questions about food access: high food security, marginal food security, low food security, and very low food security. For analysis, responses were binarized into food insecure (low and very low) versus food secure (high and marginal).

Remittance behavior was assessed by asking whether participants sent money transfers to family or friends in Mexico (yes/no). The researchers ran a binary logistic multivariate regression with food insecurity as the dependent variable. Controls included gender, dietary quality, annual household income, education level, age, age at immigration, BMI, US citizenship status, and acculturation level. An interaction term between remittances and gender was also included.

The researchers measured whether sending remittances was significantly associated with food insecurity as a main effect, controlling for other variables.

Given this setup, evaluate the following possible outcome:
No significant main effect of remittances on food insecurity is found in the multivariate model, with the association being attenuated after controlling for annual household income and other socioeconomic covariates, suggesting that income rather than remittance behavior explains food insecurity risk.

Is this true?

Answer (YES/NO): NO